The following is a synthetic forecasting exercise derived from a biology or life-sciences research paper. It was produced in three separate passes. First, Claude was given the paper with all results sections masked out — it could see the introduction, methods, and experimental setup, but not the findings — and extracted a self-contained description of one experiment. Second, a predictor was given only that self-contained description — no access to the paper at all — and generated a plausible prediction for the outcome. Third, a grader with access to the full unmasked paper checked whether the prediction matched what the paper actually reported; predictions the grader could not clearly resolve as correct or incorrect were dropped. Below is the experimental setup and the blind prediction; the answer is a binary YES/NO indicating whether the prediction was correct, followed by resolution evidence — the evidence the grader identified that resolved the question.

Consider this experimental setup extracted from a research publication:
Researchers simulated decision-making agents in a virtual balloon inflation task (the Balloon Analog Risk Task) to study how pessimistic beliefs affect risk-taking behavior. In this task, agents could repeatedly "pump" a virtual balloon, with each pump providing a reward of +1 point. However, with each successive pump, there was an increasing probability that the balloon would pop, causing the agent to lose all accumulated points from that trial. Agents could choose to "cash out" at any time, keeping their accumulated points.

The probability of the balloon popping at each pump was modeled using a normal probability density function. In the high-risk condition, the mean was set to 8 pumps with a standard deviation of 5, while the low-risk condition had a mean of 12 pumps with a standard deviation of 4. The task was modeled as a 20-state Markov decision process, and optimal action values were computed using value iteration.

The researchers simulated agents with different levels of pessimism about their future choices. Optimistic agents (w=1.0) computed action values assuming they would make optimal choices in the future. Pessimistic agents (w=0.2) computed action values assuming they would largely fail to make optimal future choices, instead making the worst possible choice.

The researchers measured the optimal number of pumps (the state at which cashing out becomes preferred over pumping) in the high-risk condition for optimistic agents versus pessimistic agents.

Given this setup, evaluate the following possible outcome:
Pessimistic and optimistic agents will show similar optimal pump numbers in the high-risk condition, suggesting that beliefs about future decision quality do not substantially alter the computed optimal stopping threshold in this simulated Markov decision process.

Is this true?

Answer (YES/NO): NO